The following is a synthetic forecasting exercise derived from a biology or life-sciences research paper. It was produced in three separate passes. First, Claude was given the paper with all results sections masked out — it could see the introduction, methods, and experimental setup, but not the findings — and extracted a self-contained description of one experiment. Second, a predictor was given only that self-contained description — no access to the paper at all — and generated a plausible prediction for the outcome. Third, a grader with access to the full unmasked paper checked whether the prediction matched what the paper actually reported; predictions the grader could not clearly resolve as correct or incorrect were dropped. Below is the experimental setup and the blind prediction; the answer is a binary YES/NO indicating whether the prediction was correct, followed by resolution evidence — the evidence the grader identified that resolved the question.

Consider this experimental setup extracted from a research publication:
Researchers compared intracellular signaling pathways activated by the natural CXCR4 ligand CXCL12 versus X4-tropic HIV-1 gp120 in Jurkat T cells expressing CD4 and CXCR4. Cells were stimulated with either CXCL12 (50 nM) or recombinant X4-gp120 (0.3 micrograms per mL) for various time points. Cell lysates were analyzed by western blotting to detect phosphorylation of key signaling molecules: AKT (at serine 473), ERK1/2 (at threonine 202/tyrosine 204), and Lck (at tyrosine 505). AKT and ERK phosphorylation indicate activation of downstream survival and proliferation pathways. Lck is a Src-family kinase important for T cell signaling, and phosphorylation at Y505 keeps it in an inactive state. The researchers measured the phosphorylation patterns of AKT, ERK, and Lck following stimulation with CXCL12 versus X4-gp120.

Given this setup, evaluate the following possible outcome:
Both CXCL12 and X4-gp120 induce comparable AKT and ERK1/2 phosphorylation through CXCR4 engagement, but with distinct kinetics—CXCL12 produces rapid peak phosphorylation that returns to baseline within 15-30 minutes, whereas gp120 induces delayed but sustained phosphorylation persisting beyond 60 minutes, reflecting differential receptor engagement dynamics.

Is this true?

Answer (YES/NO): NO